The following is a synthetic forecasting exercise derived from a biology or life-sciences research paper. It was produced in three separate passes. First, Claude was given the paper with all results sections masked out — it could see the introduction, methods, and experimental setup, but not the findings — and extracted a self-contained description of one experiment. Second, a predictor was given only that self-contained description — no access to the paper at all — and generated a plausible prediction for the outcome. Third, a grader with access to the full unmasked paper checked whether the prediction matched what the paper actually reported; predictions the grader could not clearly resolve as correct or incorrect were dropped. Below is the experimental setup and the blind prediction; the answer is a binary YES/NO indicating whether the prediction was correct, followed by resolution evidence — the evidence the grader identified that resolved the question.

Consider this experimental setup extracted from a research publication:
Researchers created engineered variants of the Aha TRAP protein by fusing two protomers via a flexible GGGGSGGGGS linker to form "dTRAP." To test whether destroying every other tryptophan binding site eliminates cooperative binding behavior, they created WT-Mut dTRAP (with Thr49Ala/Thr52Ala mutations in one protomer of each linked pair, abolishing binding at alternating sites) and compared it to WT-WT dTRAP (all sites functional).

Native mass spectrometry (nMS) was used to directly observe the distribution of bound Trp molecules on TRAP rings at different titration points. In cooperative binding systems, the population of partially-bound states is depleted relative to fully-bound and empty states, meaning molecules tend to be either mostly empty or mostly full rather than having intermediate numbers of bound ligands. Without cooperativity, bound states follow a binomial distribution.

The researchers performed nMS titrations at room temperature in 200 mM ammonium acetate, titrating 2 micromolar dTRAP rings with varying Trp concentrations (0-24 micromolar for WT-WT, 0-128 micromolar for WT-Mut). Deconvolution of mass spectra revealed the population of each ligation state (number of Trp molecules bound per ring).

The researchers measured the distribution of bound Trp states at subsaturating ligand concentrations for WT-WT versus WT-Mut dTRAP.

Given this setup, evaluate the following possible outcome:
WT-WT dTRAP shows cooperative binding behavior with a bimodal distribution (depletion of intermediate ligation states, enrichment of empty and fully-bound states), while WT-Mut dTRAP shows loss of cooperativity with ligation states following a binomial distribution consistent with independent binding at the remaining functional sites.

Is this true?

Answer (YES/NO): NO